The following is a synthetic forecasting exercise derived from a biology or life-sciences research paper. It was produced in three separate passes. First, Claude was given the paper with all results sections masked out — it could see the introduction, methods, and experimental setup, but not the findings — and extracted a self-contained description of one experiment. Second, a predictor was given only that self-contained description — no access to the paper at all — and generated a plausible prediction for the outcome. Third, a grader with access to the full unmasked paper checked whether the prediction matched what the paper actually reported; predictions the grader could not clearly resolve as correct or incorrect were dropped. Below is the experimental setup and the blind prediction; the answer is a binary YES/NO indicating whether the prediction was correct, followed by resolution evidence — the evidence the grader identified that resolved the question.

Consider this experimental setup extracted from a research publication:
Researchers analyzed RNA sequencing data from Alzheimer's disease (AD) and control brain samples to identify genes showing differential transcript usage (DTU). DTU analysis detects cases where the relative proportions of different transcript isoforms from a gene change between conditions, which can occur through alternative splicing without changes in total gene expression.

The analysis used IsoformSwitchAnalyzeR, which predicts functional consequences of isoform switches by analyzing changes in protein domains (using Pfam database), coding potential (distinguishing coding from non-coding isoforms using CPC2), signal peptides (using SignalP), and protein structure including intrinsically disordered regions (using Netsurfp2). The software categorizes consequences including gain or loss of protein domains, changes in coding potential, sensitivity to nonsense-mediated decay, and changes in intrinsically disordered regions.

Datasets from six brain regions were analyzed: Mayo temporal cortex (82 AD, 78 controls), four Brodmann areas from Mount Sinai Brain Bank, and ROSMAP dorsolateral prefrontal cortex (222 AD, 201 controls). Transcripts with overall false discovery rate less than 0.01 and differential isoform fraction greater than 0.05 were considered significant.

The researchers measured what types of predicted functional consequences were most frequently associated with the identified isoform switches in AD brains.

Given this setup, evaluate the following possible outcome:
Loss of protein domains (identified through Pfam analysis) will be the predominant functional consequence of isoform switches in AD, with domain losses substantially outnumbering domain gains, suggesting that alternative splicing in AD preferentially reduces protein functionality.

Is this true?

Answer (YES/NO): NO